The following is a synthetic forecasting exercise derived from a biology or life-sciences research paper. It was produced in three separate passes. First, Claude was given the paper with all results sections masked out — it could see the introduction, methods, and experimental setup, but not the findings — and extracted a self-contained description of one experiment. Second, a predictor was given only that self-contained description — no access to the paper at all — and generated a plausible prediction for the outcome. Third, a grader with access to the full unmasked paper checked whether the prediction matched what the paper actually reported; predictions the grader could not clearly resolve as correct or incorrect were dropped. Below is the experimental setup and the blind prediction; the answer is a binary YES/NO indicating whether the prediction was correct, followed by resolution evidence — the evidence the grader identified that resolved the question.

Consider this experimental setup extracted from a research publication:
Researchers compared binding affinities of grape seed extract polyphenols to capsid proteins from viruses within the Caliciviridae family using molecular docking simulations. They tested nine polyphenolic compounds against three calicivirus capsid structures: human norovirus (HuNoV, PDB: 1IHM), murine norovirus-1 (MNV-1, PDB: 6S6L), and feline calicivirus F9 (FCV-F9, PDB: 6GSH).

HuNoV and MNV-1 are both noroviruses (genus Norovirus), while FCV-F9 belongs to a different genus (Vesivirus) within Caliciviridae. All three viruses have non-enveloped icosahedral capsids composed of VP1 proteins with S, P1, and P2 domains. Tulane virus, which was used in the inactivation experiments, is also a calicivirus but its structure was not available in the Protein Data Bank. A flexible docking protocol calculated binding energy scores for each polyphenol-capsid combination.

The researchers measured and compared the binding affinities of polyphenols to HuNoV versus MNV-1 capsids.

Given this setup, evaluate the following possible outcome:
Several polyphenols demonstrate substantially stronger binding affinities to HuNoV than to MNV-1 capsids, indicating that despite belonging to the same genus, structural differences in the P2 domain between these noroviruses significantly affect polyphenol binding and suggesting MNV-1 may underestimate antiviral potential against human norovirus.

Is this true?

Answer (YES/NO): NO